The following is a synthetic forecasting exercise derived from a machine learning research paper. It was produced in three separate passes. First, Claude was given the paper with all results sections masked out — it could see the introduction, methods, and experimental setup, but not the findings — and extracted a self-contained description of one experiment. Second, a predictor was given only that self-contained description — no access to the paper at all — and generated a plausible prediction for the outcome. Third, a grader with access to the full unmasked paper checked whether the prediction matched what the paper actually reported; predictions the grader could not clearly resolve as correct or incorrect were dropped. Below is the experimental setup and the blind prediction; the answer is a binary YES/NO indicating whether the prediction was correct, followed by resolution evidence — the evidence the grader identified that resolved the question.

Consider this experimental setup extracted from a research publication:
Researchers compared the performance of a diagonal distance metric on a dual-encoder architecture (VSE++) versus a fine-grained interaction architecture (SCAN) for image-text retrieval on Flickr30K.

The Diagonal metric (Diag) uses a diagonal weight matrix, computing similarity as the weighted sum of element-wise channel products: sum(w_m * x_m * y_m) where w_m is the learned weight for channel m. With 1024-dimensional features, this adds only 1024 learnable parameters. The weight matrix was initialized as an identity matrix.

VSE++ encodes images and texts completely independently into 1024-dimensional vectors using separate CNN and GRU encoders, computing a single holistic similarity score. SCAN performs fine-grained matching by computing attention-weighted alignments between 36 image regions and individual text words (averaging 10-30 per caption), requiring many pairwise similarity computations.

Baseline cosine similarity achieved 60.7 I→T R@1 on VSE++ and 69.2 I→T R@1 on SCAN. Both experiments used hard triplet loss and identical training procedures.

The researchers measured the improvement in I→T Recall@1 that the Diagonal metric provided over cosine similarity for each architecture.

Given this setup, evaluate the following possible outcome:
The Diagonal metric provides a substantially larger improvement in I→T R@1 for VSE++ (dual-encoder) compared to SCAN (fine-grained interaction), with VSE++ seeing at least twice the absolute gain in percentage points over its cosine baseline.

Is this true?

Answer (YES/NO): YES